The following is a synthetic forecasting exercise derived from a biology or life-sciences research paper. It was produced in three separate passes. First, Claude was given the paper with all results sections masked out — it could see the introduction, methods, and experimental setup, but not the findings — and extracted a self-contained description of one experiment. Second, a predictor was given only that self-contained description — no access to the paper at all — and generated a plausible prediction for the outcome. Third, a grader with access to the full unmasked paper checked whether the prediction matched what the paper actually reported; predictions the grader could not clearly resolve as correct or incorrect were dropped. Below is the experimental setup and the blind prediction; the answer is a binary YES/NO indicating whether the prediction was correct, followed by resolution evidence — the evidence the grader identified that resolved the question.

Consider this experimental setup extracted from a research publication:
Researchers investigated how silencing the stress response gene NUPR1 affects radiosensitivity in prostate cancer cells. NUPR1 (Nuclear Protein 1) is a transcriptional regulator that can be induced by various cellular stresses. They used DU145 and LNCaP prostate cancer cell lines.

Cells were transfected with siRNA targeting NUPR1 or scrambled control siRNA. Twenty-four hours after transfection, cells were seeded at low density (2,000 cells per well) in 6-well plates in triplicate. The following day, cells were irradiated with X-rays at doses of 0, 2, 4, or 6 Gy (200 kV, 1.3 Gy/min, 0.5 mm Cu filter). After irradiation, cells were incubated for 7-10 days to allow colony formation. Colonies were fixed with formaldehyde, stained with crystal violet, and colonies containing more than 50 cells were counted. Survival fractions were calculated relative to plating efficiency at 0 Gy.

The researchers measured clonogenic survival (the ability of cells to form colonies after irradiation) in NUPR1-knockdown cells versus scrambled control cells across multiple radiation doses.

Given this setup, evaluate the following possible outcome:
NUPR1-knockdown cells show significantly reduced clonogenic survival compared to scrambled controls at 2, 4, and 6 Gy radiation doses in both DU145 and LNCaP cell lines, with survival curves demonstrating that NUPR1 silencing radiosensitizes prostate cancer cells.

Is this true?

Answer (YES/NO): YES